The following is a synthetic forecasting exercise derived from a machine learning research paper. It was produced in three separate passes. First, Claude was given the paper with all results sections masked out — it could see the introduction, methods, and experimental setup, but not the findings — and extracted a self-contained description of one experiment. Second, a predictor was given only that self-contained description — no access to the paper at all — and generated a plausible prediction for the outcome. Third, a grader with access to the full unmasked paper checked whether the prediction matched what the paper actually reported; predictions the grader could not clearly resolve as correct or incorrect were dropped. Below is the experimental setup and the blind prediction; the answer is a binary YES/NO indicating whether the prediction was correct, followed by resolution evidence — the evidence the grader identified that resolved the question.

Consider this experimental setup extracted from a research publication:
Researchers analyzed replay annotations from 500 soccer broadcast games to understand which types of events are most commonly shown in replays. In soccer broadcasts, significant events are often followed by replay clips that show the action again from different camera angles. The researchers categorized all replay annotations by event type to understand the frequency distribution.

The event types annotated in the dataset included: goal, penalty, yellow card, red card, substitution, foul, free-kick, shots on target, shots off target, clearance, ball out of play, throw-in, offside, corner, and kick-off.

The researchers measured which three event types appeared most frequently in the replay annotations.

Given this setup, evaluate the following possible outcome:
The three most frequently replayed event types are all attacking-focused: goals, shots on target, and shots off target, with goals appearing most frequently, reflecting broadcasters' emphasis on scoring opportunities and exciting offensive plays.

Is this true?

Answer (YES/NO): NO